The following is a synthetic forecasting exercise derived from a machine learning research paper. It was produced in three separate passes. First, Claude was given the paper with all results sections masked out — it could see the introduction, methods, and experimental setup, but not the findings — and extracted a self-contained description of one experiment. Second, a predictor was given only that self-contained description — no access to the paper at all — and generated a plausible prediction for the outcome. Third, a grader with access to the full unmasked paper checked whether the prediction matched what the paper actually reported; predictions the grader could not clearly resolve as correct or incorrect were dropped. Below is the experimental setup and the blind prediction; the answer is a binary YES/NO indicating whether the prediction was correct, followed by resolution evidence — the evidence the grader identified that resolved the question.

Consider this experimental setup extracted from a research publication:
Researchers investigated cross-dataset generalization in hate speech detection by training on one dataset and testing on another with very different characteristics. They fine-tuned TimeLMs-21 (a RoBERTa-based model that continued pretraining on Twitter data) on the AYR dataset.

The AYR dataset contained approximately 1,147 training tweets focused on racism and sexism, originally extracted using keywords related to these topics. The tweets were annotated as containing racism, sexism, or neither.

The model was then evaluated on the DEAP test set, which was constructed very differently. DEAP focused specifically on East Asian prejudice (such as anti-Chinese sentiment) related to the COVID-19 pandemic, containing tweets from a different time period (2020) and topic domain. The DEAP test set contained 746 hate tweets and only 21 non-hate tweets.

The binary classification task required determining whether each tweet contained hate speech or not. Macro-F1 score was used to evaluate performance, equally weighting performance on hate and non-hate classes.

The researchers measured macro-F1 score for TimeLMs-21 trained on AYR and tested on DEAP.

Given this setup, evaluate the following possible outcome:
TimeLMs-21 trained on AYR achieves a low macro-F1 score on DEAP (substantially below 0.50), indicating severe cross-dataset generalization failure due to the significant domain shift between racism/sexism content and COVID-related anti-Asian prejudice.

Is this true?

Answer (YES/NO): YES